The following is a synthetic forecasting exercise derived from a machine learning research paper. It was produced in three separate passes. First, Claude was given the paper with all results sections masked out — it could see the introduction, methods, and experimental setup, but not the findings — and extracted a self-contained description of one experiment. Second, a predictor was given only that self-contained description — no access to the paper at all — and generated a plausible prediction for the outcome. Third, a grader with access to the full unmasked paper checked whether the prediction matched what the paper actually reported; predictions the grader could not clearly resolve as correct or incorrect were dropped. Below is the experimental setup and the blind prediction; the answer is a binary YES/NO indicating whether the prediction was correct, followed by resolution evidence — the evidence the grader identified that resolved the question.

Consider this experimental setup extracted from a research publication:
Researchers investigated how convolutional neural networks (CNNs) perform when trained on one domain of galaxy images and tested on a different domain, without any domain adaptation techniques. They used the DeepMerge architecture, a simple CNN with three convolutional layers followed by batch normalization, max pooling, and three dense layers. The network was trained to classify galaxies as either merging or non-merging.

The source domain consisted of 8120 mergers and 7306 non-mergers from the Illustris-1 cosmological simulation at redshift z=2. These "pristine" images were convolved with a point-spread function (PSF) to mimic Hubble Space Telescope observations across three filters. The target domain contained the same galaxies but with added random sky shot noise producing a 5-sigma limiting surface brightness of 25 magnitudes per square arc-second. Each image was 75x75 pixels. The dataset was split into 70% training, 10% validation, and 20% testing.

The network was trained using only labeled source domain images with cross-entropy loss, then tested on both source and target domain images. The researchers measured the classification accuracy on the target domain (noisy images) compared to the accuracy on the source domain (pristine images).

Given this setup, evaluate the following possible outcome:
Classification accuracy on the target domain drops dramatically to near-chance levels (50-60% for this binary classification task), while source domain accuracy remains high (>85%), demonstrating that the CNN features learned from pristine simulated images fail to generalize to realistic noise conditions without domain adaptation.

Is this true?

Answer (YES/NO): NO